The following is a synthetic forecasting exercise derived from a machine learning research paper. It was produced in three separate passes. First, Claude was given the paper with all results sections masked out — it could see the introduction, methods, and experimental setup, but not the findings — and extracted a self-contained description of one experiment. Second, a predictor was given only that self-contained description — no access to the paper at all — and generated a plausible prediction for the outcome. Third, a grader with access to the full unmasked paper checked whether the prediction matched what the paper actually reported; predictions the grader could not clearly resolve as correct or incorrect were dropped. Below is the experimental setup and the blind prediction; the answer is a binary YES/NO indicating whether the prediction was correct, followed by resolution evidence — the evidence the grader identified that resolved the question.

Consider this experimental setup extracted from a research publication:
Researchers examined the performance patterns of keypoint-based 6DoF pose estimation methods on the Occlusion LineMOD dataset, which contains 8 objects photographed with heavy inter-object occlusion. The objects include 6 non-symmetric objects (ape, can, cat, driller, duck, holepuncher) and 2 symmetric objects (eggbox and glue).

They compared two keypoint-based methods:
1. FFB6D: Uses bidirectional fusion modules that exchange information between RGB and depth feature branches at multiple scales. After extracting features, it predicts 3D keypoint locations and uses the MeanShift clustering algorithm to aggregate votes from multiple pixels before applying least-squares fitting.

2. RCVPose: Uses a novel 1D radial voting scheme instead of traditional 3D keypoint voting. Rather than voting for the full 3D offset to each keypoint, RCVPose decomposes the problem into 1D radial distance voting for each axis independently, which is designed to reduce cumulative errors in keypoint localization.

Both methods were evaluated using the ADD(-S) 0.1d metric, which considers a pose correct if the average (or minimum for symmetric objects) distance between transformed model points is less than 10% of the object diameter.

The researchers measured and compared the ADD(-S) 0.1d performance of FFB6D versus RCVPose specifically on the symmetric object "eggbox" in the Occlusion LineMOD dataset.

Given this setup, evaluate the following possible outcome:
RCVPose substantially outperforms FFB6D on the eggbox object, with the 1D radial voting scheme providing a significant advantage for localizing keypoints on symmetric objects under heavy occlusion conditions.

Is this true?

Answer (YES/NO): YES